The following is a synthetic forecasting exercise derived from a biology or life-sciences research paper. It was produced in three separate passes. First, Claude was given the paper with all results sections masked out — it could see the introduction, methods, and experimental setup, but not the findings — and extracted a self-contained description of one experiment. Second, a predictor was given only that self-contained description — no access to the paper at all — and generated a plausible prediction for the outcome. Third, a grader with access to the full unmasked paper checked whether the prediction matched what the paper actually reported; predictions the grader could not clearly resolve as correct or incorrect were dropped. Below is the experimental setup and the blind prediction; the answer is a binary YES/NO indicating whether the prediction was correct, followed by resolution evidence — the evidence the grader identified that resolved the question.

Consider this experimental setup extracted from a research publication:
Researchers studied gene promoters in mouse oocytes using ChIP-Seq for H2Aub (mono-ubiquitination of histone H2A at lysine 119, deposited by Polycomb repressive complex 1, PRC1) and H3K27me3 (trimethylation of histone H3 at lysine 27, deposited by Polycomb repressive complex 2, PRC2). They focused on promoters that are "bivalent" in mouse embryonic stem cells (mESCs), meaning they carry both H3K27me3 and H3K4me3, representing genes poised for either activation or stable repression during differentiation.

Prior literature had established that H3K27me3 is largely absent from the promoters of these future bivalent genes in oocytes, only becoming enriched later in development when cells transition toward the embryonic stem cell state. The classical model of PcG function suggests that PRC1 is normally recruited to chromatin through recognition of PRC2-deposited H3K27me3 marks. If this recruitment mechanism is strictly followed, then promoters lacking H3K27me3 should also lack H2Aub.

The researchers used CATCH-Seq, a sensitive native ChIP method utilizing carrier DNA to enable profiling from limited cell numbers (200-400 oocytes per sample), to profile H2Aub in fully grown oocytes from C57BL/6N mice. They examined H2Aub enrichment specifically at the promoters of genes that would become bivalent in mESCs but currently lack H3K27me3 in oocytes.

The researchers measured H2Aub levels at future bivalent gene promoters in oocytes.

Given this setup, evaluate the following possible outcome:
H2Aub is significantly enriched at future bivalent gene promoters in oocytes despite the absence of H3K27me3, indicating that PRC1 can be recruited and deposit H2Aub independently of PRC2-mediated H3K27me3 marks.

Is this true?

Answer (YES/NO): NO